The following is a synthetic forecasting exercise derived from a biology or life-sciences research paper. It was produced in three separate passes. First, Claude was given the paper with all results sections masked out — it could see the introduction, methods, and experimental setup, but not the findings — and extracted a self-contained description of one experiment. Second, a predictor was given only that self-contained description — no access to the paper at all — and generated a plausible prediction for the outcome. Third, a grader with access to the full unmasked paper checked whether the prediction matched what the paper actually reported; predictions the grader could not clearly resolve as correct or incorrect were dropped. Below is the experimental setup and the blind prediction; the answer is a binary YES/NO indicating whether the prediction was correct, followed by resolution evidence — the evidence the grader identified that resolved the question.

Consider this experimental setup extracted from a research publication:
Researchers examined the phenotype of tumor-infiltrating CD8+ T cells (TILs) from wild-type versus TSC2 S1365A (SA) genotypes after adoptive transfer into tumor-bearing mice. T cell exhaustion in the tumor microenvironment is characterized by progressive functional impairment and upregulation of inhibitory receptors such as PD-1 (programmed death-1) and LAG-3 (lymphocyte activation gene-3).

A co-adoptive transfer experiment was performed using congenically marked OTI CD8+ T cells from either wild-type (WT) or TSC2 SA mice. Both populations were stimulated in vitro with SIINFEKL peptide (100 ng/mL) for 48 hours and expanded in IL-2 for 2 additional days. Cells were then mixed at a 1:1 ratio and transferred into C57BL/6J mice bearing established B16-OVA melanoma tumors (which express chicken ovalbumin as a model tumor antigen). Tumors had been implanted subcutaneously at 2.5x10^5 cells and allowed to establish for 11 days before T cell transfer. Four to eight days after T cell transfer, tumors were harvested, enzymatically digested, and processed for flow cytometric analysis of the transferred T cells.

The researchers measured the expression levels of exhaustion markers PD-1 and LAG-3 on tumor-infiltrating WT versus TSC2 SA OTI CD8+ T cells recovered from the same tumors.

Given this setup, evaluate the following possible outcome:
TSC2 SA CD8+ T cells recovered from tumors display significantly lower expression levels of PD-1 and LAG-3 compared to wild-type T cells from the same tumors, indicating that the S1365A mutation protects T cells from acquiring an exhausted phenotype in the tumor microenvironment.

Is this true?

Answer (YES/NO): YES